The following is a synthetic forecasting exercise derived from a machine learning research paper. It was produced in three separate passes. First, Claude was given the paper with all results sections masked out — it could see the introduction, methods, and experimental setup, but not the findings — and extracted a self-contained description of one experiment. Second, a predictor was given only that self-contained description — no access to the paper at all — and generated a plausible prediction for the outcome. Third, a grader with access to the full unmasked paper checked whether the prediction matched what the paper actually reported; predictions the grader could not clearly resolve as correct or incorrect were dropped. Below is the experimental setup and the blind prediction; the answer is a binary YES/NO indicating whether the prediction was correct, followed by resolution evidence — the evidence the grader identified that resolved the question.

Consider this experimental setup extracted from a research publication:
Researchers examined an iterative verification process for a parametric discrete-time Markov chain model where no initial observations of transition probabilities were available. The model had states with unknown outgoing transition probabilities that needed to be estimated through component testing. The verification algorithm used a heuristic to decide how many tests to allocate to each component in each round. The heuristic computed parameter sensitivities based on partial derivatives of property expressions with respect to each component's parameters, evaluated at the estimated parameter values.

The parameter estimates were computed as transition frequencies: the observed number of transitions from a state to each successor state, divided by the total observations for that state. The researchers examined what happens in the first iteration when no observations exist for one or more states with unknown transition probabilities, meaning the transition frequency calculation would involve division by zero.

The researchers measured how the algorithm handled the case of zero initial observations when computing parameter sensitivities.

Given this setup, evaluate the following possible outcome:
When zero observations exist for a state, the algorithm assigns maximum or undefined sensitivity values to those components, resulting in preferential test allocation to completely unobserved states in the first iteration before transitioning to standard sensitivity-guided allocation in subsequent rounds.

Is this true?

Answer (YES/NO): NO